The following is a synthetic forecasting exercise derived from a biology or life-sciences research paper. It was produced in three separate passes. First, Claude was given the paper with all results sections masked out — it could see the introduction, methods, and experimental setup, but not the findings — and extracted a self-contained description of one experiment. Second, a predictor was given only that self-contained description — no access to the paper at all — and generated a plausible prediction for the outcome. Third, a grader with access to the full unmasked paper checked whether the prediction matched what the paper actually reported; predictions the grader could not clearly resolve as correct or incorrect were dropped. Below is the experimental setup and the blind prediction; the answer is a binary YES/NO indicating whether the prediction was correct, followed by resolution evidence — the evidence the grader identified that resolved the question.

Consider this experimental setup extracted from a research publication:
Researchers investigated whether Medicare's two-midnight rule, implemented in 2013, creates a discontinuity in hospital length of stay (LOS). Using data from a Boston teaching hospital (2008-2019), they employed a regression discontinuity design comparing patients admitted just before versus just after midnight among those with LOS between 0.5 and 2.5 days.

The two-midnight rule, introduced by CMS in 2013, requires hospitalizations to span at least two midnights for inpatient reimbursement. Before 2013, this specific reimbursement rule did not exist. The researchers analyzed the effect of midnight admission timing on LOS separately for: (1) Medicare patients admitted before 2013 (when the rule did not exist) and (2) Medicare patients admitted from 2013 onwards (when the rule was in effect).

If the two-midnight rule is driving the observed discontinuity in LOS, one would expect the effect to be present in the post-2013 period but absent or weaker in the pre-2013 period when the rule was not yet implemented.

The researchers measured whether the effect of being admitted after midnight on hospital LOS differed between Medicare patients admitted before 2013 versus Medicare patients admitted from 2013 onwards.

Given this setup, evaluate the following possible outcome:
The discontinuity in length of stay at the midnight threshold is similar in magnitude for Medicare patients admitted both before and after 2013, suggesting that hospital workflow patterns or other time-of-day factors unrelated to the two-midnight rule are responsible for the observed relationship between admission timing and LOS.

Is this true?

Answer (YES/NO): NO